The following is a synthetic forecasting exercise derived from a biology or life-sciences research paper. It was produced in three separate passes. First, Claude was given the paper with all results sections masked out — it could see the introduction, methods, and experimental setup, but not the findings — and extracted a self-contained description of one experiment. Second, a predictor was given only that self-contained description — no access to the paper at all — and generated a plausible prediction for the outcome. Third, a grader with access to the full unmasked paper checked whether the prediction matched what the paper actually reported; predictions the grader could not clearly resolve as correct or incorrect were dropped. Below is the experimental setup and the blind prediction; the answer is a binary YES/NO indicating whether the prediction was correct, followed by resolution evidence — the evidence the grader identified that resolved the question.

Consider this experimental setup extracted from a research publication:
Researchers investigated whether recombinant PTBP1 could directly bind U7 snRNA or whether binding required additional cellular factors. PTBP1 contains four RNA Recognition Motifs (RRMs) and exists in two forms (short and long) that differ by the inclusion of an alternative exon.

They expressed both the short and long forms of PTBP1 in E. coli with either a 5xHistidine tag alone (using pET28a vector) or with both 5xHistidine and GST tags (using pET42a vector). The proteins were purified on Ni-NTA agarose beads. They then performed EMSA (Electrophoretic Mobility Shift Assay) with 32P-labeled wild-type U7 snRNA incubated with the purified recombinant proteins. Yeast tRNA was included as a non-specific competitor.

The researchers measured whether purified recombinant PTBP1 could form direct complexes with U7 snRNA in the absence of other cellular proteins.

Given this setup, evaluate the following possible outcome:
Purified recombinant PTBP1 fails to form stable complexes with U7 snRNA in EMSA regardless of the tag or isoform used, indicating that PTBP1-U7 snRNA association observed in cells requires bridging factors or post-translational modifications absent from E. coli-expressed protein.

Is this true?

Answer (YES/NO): NO